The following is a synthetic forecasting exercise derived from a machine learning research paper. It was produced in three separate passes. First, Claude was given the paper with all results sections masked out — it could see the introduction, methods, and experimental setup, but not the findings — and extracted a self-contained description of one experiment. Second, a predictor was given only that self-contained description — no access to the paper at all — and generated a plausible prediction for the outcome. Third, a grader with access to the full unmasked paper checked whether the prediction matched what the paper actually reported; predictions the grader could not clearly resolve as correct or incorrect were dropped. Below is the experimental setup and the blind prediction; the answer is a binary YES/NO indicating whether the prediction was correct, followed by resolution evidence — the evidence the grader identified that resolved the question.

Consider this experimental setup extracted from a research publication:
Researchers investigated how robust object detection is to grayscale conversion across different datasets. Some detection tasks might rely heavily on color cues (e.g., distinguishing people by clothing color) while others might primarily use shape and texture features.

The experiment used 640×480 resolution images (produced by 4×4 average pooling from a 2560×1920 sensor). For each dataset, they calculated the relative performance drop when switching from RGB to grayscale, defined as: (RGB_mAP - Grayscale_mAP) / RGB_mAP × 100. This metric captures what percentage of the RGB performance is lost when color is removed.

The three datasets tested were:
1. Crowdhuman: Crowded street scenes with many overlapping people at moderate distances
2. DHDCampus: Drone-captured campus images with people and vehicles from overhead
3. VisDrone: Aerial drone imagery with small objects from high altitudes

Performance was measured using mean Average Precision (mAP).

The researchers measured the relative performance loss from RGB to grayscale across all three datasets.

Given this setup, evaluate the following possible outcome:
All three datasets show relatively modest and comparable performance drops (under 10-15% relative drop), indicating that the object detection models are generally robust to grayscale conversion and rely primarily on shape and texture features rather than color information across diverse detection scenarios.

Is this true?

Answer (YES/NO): NO